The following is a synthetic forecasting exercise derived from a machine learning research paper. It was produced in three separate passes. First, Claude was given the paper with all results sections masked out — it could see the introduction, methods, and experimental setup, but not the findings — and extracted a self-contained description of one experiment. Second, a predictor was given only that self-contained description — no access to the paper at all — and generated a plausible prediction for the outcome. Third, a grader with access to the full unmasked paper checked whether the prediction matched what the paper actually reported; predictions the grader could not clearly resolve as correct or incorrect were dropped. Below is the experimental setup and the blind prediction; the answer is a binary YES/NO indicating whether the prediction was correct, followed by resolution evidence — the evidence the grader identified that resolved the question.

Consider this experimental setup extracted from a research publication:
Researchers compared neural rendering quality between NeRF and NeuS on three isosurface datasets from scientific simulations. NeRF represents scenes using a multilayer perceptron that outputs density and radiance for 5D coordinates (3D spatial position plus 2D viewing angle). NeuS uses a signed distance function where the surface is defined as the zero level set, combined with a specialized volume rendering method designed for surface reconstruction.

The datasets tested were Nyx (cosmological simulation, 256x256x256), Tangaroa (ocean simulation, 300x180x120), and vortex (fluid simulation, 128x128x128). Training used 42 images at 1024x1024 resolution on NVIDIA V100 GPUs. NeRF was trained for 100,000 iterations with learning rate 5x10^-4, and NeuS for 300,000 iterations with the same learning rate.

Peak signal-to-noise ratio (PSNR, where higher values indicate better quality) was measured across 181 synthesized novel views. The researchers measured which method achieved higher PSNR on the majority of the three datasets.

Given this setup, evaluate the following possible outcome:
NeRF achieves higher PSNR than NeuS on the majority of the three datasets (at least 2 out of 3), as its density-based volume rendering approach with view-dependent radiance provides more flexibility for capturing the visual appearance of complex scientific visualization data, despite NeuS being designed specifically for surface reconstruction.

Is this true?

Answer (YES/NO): NO